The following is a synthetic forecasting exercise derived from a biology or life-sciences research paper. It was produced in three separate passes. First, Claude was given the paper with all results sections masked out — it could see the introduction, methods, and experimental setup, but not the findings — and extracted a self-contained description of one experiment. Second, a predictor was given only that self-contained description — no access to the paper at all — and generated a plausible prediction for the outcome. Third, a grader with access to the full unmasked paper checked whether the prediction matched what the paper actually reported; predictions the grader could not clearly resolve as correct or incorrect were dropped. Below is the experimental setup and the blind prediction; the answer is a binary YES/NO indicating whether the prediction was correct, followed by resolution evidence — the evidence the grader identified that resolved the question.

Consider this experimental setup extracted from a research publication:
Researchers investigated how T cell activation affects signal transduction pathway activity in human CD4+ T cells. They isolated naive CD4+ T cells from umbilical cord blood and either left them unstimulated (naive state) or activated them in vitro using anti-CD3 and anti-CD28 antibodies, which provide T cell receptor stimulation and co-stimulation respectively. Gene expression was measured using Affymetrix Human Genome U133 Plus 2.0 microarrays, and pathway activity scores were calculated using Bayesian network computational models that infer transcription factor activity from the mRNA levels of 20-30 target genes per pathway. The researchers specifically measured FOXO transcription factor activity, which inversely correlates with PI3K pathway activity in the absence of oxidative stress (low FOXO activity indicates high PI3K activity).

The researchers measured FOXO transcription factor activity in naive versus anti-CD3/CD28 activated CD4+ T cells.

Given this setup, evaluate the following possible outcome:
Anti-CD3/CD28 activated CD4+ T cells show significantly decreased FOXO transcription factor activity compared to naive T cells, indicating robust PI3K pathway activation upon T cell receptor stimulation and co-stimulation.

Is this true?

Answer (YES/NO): YES